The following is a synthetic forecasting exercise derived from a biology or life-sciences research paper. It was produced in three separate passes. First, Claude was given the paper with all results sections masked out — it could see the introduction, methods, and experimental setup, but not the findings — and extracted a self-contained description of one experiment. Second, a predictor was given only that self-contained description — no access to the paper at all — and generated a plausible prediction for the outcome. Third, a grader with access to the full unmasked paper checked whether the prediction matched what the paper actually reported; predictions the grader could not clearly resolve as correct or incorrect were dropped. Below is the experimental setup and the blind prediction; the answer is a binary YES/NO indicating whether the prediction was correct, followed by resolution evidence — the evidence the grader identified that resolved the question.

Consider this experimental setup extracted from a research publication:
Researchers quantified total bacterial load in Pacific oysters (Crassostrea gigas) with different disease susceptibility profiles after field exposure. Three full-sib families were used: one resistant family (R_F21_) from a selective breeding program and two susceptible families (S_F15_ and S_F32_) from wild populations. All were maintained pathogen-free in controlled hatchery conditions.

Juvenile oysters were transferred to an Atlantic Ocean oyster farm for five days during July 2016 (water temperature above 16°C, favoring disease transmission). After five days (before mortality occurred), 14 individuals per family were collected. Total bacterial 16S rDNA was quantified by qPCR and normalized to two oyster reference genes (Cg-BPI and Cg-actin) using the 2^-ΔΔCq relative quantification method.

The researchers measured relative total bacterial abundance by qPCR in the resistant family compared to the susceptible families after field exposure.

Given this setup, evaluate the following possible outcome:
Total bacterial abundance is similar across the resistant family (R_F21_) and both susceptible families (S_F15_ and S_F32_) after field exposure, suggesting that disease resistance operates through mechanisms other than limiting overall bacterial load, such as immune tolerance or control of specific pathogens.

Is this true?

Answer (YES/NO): NO